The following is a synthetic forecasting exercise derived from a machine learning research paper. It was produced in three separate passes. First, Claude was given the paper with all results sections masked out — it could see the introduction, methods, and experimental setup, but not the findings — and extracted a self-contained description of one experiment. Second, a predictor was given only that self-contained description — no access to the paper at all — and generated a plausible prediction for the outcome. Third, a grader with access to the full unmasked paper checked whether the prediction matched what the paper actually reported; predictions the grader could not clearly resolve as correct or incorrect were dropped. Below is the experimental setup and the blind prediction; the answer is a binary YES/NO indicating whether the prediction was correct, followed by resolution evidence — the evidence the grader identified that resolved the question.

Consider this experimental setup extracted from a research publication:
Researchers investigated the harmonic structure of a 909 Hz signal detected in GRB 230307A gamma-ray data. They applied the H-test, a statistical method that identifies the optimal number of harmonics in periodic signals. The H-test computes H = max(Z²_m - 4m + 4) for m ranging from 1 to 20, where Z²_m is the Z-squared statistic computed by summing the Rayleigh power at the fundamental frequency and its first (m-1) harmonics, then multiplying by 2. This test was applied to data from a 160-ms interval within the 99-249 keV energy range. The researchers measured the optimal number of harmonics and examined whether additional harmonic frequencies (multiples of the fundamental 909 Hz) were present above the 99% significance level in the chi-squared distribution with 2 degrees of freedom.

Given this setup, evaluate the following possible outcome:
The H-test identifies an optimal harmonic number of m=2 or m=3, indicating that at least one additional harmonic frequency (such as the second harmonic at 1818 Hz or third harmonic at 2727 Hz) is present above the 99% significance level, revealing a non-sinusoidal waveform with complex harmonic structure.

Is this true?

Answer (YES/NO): YES